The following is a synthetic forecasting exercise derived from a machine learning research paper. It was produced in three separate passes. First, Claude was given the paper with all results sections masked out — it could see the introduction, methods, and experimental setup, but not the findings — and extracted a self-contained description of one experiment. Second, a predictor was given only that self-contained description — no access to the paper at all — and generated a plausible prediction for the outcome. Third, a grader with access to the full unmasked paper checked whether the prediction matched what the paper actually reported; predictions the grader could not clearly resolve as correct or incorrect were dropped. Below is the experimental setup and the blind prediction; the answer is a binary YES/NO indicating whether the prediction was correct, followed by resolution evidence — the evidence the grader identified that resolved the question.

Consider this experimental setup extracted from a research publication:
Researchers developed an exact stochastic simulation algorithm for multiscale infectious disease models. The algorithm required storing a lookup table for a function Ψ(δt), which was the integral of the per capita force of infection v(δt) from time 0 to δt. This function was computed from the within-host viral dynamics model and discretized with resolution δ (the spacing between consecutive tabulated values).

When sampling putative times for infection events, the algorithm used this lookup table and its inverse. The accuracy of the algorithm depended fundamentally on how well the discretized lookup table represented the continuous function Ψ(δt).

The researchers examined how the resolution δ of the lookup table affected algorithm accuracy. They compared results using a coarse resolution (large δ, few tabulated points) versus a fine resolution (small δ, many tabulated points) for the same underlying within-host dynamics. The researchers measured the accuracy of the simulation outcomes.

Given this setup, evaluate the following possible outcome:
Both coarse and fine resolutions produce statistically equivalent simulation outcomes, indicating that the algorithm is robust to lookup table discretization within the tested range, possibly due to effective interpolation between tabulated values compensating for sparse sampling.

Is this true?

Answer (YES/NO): NO